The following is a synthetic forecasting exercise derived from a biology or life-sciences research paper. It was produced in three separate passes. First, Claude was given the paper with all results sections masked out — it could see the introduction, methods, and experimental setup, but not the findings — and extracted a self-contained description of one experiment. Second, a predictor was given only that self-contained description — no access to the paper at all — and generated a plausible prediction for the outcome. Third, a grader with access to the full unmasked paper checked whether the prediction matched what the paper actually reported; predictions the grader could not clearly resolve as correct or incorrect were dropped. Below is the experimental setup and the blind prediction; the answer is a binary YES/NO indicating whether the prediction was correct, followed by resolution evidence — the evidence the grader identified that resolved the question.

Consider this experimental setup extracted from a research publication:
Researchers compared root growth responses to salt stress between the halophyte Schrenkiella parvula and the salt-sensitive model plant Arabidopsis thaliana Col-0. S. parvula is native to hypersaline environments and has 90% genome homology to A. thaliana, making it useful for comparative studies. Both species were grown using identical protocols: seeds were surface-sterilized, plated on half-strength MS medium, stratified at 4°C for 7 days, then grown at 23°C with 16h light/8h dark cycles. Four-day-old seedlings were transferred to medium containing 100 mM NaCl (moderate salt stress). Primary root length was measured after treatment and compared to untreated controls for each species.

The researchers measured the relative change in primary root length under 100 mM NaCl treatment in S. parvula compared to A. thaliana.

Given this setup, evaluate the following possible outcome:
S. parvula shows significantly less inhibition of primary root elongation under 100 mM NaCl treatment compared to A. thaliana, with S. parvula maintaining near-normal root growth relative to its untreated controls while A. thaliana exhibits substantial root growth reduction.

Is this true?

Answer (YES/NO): NO